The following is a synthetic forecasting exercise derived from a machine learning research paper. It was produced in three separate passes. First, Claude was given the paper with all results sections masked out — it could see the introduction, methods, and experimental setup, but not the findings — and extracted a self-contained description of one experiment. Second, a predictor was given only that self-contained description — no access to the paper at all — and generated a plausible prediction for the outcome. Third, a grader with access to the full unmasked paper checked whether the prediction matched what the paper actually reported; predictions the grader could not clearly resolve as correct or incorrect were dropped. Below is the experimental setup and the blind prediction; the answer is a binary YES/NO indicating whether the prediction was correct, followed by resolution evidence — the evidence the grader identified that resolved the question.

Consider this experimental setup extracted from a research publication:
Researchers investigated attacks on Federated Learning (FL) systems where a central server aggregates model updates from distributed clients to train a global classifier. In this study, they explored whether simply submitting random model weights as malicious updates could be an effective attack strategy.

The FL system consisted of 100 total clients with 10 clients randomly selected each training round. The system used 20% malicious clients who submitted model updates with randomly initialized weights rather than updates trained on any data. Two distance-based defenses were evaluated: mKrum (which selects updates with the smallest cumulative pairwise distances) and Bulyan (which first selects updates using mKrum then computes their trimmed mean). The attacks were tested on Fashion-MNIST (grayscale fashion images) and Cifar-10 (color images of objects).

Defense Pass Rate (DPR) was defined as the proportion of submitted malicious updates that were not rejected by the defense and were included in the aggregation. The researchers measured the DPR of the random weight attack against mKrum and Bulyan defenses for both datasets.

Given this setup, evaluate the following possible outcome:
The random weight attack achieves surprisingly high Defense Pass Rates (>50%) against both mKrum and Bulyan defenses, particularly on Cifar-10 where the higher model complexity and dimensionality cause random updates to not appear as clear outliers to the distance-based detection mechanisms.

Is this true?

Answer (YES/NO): NO